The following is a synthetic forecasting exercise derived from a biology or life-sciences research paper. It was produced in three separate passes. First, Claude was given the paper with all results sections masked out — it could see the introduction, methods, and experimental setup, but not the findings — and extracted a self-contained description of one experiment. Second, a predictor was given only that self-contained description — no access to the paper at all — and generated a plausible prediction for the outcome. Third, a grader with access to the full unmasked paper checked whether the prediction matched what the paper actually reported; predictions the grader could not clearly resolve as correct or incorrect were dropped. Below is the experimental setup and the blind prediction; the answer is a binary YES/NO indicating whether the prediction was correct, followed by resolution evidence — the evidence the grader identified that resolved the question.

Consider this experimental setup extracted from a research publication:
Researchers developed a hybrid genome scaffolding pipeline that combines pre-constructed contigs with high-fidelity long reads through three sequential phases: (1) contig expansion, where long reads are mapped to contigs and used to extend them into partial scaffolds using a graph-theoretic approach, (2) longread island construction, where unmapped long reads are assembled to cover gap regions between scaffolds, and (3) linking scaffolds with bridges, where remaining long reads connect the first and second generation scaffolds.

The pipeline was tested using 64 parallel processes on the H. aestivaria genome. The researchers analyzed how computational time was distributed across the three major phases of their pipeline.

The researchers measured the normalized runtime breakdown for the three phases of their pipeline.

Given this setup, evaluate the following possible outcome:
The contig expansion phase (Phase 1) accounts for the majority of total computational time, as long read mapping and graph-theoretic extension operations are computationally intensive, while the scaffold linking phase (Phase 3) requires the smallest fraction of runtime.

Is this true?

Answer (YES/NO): NO